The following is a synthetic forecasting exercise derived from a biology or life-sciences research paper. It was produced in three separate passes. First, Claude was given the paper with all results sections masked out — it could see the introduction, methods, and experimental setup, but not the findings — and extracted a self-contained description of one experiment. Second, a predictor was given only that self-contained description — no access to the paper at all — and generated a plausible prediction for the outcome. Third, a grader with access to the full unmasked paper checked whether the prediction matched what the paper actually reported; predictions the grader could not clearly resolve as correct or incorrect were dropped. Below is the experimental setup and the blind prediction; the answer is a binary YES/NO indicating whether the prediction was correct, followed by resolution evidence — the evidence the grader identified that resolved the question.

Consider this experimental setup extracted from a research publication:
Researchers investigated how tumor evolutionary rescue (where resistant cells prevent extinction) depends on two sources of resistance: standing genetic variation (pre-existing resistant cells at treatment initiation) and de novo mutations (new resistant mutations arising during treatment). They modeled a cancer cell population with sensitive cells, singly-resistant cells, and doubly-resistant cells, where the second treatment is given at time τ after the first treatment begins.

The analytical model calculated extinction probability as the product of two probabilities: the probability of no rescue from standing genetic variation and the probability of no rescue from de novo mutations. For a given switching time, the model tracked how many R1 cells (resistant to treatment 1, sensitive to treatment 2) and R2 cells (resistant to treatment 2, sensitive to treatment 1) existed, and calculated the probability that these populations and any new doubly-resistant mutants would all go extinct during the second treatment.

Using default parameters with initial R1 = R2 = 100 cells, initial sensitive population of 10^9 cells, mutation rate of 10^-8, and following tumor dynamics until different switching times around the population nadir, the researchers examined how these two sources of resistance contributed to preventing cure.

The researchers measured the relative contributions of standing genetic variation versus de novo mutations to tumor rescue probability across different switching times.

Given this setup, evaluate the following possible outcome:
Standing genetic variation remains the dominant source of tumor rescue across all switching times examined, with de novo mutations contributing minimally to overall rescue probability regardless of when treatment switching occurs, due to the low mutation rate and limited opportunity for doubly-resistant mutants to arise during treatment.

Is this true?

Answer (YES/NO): NO